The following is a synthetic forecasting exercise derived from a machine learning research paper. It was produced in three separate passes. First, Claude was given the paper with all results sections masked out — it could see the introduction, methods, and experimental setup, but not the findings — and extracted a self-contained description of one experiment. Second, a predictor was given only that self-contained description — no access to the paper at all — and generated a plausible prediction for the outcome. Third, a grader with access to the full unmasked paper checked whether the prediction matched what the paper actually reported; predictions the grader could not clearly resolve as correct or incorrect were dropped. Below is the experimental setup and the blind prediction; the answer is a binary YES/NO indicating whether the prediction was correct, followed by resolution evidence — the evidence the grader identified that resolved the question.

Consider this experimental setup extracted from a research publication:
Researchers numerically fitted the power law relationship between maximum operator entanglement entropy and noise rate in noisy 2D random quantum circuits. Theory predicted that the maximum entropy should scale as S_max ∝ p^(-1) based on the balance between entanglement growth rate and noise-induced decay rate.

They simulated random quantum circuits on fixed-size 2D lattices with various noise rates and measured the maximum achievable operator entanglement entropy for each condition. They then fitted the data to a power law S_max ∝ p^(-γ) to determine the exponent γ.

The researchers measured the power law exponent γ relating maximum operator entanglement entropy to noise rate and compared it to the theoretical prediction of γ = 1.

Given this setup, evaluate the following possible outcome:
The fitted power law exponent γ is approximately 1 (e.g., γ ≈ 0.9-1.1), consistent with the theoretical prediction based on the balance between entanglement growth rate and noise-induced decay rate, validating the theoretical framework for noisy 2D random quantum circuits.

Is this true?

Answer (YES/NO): NO